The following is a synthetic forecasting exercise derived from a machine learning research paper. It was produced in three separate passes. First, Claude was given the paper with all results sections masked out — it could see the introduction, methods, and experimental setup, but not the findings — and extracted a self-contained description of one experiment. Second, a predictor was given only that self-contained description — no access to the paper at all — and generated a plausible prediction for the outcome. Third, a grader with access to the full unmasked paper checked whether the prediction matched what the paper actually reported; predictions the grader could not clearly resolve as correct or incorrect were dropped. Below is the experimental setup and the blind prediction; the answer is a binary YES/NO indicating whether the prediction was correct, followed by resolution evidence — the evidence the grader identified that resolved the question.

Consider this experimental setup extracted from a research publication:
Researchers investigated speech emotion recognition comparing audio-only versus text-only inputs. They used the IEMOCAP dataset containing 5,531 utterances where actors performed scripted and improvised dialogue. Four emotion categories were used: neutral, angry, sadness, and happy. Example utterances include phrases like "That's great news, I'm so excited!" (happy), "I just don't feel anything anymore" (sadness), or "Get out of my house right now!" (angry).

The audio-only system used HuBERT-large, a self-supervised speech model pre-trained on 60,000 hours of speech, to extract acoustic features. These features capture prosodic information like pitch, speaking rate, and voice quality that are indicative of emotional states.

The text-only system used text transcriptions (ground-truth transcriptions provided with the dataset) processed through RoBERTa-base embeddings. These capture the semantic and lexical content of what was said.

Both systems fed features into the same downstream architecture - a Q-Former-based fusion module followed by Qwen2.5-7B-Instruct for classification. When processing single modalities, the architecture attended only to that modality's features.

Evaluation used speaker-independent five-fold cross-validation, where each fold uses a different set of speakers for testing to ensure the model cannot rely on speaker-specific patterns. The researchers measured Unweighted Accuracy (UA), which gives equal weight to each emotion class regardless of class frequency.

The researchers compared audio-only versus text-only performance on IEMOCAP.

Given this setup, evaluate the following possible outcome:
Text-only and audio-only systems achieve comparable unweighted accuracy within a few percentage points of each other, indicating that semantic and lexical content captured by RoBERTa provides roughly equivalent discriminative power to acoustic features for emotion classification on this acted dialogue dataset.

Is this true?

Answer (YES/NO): NO